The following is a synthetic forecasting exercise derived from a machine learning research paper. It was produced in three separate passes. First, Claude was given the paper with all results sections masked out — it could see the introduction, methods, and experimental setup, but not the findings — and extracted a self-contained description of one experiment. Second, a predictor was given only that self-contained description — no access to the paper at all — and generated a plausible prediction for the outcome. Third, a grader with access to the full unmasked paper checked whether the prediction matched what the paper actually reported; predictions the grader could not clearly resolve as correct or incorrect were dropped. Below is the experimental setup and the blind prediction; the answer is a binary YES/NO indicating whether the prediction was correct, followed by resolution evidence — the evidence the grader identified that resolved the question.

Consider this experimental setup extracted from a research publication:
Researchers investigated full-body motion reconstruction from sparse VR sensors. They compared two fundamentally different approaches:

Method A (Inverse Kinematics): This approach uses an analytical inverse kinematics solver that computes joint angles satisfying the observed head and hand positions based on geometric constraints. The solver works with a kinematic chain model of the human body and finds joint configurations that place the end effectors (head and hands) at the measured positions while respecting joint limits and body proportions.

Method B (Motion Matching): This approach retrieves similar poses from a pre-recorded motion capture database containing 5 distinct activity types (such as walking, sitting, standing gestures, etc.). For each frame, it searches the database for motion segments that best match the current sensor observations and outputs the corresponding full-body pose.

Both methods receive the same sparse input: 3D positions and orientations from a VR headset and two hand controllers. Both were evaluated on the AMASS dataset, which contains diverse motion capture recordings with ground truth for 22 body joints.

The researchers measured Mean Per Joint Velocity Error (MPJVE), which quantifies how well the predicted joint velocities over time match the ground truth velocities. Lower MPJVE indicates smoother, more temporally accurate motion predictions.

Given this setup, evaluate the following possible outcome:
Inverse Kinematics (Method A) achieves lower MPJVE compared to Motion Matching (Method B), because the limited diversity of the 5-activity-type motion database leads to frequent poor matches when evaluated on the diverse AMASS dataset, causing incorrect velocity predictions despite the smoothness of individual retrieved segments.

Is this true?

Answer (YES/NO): YES